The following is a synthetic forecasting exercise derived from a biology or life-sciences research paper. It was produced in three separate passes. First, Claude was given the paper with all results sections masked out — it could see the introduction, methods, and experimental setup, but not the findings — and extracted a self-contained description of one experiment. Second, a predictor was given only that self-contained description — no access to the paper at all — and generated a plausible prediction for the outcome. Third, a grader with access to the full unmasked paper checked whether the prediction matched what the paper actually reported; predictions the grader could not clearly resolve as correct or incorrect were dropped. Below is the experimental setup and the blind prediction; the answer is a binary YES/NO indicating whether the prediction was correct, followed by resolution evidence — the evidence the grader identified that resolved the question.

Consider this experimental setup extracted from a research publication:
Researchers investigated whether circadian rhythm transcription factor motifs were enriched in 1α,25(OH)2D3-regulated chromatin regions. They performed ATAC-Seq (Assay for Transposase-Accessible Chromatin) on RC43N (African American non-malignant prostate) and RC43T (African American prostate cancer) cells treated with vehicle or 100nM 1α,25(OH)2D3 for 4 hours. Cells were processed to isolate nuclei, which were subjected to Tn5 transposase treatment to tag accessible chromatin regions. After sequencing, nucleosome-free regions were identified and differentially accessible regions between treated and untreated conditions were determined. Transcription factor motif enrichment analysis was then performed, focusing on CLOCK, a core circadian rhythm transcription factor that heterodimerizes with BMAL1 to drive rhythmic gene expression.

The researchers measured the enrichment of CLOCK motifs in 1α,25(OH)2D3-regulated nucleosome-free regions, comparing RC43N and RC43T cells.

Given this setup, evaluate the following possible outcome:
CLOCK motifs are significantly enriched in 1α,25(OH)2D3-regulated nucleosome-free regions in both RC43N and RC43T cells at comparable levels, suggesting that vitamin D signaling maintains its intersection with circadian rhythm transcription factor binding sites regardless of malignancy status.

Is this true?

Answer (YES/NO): NO